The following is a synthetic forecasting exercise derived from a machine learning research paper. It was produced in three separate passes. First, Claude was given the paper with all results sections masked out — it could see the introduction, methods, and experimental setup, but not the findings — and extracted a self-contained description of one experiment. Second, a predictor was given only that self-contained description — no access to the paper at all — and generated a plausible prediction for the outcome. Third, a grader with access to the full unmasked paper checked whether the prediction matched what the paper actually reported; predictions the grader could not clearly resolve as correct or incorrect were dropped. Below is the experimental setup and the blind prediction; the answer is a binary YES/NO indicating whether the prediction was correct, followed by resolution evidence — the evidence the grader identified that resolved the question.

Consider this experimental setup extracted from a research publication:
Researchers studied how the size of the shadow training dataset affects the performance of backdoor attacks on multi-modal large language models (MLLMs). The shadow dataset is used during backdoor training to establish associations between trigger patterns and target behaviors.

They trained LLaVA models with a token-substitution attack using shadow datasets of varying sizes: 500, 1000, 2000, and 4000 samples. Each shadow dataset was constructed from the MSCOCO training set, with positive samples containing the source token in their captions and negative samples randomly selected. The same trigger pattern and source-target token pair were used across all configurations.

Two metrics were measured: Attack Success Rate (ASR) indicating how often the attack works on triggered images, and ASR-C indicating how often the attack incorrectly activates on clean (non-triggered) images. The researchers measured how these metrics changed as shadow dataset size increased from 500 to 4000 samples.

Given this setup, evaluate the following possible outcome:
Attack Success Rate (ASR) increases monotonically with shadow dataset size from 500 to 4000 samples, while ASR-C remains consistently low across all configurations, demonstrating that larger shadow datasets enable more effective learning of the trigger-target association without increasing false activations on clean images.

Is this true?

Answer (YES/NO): NO